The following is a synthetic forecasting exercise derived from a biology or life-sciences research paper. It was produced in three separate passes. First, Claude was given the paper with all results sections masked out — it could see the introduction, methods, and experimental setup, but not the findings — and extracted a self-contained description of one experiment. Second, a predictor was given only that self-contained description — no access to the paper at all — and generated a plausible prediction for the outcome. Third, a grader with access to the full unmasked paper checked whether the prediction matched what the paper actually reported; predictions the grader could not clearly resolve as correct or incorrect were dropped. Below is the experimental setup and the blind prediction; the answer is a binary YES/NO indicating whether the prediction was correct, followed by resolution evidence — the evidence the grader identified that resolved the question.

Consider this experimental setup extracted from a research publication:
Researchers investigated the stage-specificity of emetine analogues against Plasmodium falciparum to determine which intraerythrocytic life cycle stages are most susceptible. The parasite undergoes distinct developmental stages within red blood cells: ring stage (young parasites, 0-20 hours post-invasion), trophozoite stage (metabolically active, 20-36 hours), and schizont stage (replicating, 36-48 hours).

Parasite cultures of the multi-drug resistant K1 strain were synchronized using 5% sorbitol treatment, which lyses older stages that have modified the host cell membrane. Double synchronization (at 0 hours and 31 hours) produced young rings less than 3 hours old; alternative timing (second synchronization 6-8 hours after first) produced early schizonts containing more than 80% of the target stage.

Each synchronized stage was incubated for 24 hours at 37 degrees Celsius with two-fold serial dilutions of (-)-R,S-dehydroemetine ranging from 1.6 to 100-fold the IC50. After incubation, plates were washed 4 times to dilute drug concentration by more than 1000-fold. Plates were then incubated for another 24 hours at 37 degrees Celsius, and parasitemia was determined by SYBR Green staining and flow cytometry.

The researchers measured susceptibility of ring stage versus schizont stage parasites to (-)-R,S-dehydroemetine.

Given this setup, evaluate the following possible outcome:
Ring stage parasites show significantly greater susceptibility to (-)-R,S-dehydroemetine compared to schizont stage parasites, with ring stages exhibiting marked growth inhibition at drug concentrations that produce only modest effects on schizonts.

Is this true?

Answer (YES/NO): NO